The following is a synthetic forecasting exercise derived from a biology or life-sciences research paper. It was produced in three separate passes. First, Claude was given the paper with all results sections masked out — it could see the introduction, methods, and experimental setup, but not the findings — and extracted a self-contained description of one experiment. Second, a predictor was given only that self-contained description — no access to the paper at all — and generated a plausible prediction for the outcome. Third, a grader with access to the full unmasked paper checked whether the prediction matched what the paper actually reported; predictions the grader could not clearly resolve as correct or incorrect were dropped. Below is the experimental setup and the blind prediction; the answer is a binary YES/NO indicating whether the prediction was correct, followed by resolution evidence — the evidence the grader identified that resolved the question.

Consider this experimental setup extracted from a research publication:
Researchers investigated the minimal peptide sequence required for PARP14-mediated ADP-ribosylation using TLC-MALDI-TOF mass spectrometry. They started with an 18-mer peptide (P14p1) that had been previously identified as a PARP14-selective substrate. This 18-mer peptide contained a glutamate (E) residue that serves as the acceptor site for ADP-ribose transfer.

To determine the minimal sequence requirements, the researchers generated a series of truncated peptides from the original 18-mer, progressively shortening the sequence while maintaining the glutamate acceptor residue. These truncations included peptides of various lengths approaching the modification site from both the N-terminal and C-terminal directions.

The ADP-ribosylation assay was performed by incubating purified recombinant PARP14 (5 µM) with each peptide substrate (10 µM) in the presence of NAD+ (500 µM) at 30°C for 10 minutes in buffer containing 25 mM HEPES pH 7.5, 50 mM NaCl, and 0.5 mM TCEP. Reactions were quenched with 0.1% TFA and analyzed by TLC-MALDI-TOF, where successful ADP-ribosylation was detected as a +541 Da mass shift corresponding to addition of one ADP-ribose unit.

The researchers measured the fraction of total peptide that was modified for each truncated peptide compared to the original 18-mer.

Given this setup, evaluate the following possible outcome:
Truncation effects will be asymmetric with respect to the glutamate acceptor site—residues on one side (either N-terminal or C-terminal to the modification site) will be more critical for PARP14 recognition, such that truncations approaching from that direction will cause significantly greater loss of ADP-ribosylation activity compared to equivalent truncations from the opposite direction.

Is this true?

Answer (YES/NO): NO